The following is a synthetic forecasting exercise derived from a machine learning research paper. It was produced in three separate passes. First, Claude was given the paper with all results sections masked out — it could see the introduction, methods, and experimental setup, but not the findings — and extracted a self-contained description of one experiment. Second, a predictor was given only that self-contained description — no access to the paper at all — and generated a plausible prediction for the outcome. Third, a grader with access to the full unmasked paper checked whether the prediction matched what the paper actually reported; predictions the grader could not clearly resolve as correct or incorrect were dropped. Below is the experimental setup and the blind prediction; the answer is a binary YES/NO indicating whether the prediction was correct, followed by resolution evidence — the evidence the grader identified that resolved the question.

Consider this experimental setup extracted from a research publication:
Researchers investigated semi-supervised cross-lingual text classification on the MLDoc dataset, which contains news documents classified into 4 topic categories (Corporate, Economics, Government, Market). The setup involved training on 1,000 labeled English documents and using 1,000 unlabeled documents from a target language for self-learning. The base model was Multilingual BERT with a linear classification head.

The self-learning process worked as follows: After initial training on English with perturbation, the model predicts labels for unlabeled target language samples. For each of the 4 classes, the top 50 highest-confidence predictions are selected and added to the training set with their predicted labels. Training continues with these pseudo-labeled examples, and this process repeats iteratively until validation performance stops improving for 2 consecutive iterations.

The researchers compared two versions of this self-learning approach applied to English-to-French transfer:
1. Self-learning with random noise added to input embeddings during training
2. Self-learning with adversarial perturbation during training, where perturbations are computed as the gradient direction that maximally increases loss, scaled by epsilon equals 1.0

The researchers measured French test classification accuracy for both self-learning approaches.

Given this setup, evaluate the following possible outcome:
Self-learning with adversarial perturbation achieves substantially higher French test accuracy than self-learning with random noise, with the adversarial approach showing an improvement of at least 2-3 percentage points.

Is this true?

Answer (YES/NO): NO